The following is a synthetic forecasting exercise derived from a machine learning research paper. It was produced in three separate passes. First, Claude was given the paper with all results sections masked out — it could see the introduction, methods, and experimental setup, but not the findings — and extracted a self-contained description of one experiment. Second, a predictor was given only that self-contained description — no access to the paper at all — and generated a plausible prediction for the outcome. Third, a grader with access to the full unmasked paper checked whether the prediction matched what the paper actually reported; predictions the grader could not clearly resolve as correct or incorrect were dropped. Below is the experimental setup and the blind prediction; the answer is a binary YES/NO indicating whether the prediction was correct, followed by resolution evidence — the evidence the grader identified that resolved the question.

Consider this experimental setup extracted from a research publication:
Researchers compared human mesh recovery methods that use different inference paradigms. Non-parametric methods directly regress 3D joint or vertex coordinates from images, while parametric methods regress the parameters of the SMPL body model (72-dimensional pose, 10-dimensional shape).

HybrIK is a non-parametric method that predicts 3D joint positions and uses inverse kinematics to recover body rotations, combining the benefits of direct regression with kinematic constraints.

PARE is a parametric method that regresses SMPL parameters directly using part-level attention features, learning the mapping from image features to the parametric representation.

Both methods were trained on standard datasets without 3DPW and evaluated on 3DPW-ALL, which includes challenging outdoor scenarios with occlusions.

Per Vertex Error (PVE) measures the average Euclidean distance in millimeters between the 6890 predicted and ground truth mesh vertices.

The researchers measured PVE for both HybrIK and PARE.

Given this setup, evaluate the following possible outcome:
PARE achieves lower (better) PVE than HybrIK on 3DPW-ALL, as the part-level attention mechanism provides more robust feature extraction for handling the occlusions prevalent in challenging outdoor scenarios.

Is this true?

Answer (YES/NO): NO